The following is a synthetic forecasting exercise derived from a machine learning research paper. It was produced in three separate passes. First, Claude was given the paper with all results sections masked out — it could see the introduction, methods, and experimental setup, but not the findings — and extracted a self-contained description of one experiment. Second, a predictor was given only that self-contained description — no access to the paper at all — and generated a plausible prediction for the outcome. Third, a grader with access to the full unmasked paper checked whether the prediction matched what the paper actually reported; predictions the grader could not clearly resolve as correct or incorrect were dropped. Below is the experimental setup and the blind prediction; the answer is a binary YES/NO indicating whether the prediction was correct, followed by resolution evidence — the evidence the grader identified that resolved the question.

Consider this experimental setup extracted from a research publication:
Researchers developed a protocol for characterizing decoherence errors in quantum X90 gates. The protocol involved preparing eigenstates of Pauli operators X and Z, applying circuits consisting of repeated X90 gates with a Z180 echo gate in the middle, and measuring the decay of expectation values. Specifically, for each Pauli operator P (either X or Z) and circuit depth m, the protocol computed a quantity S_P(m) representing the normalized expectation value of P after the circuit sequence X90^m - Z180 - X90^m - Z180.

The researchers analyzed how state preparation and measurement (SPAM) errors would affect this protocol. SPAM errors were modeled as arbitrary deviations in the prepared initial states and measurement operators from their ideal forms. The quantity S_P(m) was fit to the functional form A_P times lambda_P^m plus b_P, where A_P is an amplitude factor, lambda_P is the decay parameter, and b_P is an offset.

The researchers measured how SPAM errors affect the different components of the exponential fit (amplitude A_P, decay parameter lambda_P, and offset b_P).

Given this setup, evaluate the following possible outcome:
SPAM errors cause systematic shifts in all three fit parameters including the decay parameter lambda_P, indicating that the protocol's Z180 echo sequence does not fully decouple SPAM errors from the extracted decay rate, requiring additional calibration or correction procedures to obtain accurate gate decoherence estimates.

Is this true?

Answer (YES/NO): NO